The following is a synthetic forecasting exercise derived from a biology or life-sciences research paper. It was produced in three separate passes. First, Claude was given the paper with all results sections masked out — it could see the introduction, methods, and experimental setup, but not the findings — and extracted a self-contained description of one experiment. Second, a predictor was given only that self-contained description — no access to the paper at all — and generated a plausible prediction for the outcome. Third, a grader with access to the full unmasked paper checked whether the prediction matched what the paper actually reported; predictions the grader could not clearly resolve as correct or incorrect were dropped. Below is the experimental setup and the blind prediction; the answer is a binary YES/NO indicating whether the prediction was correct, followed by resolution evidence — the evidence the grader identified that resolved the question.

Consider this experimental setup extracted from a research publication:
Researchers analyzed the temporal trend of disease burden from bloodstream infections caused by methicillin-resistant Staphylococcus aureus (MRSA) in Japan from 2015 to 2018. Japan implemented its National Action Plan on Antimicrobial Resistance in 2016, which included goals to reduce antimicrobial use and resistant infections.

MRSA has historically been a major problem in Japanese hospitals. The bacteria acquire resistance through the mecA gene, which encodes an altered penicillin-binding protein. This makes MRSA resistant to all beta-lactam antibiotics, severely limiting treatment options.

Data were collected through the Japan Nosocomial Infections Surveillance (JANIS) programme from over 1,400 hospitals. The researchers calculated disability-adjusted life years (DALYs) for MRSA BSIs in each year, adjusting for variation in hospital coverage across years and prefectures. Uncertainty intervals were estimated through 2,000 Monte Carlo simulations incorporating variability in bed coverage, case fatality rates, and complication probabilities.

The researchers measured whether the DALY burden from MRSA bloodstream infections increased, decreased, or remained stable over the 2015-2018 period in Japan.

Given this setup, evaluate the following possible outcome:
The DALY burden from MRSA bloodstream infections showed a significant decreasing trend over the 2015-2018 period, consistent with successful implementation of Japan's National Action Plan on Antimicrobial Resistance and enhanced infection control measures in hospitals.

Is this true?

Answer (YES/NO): NO